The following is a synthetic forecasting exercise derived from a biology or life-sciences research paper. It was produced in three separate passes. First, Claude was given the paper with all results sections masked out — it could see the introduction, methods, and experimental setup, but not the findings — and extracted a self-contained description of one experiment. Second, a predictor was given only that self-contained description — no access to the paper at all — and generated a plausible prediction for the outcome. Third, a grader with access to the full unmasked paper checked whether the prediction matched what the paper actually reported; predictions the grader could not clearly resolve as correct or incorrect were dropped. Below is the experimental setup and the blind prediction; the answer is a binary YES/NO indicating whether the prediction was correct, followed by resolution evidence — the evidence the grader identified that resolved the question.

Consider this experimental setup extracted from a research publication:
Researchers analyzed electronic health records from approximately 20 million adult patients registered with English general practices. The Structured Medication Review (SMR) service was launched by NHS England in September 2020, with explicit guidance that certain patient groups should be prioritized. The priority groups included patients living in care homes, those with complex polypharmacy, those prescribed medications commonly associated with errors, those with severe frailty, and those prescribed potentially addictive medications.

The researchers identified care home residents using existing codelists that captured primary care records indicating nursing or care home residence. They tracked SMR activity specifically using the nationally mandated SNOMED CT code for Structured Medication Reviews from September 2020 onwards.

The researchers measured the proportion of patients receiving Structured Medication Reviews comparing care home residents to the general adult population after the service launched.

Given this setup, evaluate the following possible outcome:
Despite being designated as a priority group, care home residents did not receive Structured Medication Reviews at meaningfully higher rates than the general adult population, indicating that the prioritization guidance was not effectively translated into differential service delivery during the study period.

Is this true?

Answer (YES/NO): NO